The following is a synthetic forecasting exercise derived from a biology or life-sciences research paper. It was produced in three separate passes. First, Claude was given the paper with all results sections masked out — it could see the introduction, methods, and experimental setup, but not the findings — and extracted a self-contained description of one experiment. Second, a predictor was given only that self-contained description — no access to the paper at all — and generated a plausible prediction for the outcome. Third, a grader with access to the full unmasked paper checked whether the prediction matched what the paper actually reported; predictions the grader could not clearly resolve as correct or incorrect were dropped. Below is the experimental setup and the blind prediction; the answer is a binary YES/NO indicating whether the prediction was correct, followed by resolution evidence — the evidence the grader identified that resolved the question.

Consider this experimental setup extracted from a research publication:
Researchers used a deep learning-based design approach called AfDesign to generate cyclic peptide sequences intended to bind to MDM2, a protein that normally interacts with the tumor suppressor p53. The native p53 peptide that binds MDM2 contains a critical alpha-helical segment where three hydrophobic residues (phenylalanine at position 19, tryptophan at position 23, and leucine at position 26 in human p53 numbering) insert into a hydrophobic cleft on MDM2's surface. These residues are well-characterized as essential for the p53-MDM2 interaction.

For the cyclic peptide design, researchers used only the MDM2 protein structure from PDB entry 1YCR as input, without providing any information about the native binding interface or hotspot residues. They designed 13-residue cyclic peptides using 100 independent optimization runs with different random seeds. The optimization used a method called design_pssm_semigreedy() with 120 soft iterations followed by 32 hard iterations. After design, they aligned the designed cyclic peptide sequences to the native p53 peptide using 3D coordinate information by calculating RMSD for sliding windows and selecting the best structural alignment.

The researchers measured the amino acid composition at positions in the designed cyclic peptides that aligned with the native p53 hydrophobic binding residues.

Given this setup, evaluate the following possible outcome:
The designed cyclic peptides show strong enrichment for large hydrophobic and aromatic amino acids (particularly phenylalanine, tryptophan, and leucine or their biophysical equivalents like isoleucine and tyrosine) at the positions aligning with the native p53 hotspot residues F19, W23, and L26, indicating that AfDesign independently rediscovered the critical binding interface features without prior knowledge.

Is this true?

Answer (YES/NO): YES